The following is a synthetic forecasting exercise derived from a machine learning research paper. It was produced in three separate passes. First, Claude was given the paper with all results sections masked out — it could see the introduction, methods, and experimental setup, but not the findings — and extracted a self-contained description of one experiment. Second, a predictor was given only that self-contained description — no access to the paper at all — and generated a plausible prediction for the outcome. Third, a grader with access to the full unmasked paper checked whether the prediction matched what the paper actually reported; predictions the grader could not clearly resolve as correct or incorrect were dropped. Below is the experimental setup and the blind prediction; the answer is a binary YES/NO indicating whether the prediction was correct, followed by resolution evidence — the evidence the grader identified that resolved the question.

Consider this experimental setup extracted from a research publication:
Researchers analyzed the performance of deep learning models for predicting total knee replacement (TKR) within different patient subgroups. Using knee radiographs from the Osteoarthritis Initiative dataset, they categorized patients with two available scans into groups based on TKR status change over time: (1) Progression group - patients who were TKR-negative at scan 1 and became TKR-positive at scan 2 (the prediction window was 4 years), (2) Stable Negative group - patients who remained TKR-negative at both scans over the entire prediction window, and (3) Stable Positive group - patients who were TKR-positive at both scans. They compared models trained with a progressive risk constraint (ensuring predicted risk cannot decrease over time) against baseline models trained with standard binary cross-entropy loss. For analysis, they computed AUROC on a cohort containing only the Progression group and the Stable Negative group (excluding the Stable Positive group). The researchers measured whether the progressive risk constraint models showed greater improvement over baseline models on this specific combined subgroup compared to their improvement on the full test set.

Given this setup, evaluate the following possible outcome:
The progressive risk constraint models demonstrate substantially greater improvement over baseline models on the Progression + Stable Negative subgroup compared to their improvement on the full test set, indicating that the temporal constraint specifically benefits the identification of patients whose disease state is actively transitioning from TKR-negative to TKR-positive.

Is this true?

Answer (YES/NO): YES